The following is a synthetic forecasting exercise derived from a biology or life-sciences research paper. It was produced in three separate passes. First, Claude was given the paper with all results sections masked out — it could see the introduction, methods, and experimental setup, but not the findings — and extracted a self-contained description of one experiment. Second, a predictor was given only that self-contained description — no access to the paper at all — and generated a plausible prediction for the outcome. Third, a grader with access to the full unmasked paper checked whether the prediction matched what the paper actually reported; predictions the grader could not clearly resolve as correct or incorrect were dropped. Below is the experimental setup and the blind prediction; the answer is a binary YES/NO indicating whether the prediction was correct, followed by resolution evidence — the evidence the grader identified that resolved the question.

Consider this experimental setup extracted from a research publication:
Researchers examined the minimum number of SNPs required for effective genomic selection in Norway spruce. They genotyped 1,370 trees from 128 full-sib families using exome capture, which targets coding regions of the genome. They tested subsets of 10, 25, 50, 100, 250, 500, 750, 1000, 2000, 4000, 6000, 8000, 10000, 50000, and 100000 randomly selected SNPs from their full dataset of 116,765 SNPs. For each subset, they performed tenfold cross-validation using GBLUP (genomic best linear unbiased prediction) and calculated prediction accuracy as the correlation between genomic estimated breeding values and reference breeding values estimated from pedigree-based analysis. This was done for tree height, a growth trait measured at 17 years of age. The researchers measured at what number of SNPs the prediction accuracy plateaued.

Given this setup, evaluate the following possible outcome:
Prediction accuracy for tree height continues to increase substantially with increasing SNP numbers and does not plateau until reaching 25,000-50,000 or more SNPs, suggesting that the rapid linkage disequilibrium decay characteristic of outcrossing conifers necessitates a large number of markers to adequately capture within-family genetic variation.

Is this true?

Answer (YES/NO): NO